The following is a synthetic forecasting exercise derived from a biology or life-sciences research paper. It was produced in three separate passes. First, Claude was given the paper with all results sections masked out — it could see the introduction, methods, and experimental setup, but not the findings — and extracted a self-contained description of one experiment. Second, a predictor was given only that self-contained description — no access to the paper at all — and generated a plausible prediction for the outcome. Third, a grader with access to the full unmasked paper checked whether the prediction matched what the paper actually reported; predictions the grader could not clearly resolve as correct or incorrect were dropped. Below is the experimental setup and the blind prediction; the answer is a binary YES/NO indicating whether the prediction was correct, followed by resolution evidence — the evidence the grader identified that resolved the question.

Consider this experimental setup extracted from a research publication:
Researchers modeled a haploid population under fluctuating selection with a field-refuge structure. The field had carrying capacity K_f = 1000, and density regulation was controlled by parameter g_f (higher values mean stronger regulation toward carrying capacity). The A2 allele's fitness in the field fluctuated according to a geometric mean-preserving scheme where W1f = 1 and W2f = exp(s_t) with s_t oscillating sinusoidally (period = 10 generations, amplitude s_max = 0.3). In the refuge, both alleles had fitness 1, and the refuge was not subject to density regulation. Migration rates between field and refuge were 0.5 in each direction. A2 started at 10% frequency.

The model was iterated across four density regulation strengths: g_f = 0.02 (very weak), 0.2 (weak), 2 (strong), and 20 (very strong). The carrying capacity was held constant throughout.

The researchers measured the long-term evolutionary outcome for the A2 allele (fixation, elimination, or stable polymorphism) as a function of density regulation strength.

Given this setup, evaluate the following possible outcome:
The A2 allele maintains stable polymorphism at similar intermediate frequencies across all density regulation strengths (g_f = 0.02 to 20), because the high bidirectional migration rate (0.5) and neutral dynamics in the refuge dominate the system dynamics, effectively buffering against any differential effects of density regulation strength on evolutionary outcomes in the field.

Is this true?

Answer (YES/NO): NO